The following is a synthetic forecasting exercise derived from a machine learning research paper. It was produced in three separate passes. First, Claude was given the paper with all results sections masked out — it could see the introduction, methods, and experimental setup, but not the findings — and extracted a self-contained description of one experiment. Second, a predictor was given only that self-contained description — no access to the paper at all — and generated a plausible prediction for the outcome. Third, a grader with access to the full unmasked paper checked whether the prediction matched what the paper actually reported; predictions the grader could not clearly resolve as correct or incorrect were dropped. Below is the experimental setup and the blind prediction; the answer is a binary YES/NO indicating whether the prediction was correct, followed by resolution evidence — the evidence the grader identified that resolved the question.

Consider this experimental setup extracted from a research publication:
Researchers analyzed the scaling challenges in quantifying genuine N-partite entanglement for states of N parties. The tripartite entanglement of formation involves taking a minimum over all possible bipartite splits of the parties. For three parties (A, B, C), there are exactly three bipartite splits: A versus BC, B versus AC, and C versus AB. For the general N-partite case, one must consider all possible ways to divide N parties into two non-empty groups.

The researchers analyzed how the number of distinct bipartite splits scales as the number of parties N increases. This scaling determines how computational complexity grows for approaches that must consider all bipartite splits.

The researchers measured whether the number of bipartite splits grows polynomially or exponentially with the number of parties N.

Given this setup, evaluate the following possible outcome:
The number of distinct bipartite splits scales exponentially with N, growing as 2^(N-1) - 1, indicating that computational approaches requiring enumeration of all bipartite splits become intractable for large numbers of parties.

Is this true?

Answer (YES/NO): YES